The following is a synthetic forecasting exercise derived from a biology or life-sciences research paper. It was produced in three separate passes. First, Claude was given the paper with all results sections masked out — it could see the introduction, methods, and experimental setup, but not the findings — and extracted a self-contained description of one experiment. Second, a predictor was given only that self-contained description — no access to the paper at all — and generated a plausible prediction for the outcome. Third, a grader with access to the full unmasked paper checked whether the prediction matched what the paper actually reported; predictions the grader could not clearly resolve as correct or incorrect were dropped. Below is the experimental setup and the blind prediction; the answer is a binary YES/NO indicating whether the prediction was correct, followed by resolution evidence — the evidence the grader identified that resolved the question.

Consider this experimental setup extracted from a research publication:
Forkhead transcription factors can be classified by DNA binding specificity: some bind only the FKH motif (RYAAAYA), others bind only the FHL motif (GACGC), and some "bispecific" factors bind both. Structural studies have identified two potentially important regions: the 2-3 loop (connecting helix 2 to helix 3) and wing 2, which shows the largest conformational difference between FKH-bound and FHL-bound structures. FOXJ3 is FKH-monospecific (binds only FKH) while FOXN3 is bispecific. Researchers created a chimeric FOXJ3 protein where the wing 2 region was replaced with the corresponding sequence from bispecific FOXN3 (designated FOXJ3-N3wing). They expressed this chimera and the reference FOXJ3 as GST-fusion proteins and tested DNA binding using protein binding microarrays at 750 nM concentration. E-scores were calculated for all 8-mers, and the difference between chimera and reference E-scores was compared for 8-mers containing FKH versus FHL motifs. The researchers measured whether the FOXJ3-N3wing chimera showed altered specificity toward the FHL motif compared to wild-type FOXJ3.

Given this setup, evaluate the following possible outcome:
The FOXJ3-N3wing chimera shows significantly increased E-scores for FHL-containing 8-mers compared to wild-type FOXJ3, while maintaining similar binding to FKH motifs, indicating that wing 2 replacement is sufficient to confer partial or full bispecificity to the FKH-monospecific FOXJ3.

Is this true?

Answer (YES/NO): NO